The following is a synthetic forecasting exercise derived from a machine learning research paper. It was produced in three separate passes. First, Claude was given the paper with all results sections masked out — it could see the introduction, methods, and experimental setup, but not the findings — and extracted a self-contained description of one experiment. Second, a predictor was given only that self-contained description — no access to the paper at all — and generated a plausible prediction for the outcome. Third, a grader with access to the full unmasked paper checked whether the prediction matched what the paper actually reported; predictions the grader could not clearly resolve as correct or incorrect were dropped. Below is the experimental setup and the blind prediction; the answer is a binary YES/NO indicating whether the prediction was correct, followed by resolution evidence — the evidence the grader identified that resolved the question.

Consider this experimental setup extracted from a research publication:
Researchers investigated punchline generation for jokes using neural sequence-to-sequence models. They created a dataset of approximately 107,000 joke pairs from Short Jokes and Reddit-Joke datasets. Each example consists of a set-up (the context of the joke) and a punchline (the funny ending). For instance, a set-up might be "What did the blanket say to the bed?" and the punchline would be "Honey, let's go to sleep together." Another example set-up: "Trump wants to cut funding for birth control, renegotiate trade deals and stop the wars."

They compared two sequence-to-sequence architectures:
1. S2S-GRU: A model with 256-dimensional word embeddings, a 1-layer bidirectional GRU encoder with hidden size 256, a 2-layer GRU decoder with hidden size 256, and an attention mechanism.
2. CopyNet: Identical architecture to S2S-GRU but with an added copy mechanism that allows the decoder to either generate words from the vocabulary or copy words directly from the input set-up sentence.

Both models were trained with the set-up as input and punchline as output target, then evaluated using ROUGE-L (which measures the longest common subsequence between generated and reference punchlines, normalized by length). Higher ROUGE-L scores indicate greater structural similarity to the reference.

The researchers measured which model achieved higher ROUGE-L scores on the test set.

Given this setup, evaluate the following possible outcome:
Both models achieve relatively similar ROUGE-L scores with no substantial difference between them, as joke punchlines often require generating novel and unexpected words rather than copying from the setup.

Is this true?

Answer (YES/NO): NO